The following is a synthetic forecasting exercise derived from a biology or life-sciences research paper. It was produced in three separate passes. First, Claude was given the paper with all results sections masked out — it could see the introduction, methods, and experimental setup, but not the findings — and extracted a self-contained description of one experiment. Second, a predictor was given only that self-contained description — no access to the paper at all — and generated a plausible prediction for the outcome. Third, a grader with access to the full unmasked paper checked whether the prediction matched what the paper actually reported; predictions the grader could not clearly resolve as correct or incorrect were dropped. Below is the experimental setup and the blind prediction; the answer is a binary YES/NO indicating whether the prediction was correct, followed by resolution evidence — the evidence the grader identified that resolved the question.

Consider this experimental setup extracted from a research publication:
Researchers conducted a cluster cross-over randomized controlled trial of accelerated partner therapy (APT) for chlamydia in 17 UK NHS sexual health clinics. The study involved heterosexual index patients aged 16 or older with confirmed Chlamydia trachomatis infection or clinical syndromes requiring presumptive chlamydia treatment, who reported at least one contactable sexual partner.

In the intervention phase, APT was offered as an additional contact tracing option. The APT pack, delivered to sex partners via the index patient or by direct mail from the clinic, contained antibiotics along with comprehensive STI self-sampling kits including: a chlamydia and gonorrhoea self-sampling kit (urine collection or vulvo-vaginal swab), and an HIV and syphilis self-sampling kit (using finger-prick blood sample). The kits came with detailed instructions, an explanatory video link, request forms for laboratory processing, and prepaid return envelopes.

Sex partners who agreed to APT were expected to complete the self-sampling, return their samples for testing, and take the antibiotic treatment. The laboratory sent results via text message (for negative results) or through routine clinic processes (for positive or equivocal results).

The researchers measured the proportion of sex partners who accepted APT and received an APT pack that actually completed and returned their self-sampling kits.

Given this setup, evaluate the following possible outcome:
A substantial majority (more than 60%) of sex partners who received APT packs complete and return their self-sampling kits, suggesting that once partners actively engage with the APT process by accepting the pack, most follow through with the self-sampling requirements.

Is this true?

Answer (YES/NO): NO